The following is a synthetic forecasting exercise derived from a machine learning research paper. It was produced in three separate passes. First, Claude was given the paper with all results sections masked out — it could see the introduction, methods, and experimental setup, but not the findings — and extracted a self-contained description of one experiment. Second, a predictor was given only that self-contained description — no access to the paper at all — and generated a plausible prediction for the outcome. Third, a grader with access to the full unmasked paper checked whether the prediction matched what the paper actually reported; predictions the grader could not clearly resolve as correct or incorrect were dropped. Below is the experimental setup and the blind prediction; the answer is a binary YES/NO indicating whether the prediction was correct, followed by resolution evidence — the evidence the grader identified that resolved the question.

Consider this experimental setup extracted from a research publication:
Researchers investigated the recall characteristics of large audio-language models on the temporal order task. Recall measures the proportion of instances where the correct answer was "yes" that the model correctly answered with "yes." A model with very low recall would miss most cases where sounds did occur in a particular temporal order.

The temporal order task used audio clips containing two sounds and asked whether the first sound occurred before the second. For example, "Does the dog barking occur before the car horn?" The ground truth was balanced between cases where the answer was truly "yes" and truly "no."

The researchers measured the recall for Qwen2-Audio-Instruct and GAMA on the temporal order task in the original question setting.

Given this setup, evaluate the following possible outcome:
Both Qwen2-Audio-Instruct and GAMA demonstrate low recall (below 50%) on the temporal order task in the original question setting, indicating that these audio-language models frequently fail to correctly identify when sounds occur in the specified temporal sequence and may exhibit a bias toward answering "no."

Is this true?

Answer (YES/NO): NO